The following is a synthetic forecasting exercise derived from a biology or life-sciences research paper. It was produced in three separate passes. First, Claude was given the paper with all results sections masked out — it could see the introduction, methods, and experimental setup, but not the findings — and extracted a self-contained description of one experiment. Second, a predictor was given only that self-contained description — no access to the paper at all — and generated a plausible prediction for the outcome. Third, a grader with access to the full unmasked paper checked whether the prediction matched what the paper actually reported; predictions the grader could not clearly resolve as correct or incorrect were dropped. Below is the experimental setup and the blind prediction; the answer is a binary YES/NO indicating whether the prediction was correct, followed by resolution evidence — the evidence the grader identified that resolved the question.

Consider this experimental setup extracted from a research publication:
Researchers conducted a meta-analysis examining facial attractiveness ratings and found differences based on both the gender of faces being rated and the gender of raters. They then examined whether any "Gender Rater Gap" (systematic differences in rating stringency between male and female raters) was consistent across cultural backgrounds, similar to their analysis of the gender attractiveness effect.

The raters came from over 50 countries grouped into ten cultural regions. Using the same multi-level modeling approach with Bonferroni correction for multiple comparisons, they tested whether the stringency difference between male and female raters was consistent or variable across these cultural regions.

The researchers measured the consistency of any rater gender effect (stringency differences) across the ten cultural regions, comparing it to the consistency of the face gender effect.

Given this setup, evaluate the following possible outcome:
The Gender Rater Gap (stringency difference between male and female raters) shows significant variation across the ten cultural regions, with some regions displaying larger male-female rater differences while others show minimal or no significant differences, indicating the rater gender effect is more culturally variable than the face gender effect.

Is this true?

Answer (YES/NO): YES